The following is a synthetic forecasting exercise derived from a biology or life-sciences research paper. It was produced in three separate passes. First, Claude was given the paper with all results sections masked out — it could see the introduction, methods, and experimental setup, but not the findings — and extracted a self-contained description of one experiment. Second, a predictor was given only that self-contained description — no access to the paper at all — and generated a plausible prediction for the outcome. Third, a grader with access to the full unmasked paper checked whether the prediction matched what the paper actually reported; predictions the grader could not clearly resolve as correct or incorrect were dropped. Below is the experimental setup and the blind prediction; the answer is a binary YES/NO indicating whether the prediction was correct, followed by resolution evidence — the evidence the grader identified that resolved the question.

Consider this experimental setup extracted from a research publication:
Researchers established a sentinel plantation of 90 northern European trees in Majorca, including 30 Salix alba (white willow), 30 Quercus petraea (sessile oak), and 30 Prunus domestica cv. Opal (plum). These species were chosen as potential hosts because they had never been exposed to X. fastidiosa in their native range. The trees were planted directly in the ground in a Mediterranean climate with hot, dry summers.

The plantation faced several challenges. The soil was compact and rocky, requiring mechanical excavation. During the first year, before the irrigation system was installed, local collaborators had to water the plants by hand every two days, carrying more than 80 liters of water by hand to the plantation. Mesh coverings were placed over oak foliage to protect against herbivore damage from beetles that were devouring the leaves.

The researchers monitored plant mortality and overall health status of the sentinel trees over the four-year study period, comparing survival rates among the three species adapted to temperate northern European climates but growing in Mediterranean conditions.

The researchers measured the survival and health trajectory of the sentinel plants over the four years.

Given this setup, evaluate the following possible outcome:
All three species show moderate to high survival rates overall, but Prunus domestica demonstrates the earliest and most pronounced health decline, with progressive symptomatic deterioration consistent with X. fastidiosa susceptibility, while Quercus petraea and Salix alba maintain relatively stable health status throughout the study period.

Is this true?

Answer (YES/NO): NO